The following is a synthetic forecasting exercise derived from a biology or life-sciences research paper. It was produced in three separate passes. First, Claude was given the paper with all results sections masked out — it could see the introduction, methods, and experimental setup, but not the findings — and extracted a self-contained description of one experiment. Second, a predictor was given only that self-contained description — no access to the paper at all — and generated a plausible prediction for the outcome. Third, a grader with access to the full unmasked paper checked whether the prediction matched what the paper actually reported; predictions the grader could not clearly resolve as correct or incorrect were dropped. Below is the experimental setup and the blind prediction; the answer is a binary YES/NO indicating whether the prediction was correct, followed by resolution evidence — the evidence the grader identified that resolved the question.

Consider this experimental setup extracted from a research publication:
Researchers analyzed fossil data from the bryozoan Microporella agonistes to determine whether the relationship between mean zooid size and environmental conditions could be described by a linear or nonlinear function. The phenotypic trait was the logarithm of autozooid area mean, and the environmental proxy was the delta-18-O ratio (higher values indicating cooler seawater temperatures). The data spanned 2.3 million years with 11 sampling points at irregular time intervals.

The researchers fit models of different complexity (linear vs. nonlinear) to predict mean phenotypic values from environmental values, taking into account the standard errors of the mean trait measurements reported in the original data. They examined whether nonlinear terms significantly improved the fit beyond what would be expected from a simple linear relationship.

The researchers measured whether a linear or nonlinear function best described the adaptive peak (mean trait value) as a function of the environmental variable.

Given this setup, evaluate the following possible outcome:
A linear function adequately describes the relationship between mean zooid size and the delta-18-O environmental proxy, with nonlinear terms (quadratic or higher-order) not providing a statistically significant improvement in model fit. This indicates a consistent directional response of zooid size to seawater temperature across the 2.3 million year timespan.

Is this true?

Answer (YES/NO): YES